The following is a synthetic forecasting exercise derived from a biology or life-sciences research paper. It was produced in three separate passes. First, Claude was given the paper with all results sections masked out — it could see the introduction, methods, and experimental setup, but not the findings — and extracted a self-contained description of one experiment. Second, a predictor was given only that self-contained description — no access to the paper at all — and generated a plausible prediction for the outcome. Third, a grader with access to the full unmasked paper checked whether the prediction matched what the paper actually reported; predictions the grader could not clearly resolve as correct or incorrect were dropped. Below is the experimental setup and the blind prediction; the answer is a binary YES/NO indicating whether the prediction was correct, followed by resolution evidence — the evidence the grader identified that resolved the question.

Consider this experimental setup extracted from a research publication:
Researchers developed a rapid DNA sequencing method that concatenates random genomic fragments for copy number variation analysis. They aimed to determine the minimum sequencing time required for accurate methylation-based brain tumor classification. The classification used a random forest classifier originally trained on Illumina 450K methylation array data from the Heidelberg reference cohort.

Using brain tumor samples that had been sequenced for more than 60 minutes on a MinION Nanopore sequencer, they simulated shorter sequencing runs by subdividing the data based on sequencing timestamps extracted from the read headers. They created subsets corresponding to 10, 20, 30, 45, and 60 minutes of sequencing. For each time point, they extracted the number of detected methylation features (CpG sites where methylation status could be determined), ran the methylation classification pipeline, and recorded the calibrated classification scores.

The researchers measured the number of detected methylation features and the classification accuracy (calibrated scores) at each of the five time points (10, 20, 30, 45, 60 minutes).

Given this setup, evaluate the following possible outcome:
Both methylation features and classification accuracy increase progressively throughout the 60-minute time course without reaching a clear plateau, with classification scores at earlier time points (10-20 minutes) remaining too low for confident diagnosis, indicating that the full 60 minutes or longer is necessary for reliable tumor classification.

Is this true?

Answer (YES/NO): NO